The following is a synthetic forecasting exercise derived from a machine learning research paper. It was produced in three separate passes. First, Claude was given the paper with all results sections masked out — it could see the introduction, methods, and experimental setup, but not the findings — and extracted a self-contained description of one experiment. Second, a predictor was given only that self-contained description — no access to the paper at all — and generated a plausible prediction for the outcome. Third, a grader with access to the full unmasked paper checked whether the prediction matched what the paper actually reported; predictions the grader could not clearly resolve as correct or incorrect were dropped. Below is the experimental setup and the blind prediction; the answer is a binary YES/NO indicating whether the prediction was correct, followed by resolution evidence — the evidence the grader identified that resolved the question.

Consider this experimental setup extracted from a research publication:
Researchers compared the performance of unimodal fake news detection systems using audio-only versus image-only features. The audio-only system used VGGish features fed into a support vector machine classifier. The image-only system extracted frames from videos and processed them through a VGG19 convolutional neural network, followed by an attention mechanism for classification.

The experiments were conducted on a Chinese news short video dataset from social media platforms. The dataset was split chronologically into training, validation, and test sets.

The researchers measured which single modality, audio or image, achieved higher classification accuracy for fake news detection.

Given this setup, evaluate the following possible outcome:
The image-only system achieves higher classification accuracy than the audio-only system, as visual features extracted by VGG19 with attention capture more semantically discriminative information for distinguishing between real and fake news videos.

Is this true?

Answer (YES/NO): YES